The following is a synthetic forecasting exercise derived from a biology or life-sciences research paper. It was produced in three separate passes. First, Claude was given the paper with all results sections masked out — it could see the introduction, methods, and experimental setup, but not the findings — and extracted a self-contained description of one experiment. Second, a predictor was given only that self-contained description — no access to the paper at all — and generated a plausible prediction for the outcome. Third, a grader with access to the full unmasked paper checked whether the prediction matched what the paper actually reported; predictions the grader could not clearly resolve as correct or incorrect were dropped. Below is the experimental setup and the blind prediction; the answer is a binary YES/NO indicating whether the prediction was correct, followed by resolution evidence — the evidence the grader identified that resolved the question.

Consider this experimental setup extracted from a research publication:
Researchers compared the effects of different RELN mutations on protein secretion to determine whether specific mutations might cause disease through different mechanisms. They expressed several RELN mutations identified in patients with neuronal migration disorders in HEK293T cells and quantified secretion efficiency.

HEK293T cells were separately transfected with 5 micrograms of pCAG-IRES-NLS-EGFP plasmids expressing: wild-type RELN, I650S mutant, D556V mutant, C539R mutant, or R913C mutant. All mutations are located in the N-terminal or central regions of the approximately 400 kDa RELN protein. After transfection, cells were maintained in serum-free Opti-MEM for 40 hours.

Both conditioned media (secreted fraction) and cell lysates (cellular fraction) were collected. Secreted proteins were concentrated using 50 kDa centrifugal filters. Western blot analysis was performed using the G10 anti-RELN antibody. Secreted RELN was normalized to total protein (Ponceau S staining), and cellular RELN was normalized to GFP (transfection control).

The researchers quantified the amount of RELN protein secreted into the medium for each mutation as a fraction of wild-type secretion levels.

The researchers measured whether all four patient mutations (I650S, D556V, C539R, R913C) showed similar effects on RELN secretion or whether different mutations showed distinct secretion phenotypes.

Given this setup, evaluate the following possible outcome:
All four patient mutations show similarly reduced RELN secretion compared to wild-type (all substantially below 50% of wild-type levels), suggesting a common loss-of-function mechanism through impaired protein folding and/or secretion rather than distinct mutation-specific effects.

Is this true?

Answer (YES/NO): NO